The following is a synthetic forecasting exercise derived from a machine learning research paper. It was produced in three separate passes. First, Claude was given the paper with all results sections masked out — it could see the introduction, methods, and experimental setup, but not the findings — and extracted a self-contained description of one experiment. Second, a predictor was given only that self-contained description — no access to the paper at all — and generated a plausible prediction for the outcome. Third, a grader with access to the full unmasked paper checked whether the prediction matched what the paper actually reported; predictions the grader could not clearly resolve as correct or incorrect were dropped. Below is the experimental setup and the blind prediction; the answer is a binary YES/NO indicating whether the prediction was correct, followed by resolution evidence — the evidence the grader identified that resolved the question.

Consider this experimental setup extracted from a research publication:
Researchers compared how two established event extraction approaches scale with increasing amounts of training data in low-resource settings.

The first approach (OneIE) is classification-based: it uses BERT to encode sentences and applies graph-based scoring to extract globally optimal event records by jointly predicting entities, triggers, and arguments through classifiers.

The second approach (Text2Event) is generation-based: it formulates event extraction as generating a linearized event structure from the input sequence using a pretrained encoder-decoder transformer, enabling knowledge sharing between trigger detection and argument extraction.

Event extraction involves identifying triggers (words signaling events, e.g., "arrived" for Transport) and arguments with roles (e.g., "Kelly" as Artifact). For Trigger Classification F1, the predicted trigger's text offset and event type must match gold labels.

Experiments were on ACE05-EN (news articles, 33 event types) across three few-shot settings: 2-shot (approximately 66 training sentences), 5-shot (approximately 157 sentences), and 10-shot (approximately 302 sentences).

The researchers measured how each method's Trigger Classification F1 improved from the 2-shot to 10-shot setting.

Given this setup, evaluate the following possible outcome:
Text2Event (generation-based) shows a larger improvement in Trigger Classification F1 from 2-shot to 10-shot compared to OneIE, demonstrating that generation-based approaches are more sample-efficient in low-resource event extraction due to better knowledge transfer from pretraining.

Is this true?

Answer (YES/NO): NO